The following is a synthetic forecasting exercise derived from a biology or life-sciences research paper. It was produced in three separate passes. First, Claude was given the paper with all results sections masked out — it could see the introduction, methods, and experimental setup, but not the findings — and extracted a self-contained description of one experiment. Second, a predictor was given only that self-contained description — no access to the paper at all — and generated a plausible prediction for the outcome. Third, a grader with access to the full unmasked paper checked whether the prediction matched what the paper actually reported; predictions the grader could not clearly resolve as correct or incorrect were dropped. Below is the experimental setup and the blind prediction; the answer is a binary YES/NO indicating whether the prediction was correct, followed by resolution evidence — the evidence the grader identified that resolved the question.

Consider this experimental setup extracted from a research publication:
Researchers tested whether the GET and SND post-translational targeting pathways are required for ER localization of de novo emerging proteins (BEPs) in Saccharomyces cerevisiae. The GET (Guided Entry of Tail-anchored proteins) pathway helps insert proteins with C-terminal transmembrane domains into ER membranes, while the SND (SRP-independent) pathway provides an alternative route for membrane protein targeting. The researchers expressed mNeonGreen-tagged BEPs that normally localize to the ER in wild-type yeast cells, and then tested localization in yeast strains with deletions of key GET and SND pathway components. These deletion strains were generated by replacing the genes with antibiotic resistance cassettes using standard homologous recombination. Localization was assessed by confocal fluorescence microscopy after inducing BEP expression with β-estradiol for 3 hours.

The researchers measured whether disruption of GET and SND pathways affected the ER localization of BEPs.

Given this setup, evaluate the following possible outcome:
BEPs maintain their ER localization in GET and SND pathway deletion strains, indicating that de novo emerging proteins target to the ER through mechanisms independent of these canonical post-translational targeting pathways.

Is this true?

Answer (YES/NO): NO